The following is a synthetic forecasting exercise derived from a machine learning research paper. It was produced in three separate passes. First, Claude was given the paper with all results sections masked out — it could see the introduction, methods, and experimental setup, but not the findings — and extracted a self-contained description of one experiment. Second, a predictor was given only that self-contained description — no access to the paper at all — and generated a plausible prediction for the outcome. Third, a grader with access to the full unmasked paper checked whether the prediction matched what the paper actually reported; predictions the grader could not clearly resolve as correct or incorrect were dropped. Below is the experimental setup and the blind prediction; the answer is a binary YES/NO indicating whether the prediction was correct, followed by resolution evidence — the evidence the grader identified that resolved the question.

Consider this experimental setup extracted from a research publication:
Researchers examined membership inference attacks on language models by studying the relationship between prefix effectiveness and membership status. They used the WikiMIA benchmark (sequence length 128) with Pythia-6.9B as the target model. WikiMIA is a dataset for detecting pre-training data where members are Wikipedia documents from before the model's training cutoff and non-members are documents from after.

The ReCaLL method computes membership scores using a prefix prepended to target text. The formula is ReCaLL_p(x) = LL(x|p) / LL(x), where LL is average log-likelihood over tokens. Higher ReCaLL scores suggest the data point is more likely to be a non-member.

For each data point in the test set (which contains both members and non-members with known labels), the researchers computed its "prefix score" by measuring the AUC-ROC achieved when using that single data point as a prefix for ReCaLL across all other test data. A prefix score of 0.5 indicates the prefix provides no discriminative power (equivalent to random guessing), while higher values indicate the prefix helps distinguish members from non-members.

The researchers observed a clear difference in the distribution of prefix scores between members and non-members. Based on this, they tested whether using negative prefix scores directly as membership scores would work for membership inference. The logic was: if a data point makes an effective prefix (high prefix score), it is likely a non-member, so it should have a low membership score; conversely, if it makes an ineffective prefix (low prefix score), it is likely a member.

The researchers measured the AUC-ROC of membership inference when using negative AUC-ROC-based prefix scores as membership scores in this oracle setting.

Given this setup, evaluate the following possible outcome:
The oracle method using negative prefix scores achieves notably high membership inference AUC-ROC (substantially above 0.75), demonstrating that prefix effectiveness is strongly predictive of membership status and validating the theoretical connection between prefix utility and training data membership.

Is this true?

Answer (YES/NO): YES